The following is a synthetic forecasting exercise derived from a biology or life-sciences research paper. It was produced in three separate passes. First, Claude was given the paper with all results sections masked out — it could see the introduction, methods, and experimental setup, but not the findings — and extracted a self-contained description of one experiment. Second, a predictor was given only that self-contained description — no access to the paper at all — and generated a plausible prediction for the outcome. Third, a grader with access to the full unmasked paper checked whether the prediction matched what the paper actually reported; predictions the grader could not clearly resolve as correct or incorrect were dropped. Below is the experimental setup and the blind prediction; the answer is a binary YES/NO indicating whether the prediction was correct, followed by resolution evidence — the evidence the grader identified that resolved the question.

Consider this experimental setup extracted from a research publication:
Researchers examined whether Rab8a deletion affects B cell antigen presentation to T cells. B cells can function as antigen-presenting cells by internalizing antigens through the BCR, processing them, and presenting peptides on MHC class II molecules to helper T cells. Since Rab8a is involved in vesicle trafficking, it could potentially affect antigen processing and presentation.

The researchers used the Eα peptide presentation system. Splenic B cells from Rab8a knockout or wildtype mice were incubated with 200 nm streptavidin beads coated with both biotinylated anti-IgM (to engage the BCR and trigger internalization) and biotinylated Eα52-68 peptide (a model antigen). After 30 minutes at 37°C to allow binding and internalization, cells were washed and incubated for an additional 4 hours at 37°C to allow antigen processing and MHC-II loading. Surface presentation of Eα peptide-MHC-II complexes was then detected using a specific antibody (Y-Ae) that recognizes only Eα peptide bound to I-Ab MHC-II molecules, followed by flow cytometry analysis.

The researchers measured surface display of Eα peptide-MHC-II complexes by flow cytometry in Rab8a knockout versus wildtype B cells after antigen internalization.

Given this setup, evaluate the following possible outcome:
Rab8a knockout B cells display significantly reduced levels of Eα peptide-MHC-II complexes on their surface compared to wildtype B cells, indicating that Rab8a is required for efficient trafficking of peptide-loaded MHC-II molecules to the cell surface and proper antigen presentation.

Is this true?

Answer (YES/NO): NO